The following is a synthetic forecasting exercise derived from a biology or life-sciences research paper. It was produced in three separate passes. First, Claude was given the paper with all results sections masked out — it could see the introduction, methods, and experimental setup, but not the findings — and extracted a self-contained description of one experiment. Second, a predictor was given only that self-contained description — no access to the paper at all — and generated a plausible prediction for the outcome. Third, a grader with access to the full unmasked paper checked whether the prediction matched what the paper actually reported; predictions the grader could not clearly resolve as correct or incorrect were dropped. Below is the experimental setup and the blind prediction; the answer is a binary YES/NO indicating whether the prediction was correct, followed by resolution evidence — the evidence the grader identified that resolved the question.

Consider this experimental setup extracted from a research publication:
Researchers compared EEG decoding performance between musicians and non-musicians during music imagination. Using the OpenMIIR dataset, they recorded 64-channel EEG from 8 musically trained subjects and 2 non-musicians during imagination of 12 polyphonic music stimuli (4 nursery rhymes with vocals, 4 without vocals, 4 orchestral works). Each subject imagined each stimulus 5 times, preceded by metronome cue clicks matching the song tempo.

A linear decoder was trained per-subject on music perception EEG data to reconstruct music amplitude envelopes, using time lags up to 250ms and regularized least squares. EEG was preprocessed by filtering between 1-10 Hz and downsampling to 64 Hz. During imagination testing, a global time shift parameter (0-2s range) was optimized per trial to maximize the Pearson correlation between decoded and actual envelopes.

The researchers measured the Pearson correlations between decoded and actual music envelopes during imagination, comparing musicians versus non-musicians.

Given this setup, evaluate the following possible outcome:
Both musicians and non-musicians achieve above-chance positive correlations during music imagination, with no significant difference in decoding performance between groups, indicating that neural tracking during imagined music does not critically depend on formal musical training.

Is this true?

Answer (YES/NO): YES